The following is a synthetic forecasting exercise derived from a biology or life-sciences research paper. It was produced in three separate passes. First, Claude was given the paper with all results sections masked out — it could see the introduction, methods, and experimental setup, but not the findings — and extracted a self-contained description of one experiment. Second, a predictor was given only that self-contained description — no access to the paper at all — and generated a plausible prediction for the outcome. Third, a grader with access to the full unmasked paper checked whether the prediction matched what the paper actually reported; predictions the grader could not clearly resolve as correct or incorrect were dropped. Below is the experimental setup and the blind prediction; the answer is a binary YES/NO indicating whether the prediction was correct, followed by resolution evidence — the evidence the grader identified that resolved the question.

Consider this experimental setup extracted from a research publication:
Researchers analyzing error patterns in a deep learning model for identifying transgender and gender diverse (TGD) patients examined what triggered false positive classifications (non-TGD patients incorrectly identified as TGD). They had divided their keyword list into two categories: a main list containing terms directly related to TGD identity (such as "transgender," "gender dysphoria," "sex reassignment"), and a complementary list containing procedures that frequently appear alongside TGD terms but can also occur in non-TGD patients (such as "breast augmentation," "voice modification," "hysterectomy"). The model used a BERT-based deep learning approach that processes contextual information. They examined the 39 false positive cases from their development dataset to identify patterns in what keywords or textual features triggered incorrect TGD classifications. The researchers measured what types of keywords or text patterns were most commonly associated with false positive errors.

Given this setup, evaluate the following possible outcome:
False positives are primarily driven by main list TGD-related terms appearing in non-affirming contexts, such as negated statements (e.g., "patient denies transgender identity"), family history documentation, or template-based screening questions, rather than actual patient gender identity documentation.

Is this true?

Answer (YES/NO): NO